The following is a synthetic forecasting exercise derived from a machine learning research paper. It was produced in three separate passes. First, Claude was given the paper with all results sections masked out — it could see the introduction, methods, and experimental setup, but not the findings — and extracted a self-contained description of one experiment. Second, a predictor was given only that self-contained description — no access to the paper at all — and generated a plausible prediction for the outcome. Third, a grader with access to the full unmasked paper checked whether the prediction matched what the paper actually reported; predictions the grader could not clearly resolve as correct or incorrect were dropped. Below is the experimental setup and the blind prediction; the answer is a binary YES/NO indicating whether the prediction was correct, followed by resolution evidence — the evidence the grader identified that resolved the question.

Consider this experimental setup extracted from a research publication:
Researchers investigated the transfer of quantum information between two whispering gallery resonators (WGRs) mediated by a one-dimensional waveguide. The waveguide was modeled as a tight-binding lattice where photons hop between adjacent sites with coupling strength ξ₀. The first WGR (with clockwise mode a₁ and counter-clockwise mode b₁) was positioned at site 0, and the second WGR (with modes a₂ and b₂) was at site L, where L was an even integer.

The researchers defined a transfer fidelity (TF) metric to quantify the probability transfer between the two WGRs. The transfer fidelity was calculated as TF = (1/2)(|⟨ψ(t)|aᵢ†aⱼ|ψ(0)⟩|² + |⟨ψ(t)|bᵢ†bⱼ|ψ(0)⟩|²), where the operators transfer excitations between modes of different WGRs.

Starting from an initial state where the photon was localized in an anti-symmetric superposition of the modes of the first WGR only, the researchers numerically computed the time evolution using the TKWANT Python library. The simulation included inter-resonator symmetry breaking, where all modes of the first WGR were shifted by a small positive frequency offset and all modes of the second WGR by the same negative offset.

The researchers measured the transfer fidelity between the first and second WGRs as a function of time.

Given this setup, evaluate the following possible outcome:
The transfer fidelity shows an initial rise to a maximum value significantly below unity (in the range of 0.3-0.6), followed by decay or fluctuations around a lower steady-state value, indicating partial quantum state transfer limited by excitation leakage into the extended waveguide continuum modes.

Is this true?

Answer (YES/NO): NO